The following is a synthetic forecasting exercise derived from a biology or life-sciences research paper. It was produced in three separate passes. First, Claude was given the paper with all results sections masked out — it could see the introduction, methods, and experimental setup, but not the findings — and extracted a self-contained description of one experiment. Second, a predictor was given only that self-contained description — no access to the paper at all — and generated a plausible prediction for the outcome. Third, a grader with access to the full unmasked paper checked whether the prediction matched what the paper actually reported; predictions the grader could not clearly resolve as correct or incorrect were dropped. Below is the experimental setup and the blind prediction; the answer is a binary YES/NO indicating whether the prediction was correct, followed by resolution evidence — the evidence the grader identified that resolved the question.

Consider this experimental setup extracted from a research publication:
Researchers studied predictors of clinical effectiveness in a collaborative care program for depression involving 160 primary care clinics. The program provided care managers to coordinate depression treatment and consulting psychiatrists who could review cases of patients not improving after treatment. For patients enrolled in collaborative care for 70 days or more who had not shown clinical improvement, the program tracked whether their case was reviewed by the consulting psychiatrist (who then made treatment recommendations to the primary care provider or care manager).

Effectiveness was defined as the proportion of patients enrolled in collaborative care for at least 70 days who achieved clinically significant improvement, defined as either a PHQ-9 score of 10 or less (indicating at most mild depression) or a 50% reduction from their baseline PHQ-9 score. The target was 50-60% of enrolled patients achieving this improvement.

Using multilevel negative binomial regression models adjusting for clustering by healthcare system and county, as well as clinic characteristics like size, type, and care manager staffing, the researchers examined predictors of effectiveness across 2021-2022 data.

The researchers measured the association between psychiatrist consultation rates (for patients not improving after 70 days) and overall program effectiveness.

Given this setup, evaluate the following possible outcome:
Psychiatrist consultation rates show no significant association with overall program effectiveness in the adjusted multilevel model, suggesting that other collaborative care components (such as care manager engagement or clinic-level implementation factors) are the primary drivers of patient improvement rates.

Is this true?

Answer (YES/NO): NO